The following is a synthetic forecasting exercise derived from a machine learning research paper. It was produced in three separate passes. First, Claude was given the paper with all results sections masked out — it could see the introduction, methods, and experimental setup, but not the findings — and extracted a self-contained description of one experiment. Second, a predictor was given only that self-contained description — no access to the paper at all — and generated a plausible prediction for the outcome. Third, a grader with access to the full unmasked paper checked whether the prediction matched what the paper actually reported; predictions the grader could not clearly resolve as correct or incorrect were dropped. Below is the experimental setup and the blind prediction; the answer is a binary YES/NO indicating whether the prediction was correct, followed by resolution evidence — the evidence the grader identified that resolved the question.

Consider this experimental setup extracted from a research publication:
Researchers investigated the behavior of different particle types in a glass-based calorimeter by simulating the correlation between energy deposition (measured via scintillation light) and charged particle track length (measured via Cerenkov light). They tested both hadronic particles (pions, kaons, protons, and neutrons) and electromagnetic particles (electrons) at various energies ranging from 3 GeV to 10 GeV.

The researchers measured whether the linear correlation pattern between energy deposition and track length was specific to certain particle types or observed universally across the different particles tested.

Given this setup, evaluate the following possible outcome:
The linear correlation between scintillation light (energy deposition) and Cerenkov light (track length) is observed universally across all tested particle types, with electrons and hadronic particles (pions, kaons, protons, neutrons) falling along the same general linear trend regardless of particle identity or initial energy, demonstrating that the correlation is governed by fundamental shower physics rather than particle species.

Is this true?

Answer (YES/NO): YES